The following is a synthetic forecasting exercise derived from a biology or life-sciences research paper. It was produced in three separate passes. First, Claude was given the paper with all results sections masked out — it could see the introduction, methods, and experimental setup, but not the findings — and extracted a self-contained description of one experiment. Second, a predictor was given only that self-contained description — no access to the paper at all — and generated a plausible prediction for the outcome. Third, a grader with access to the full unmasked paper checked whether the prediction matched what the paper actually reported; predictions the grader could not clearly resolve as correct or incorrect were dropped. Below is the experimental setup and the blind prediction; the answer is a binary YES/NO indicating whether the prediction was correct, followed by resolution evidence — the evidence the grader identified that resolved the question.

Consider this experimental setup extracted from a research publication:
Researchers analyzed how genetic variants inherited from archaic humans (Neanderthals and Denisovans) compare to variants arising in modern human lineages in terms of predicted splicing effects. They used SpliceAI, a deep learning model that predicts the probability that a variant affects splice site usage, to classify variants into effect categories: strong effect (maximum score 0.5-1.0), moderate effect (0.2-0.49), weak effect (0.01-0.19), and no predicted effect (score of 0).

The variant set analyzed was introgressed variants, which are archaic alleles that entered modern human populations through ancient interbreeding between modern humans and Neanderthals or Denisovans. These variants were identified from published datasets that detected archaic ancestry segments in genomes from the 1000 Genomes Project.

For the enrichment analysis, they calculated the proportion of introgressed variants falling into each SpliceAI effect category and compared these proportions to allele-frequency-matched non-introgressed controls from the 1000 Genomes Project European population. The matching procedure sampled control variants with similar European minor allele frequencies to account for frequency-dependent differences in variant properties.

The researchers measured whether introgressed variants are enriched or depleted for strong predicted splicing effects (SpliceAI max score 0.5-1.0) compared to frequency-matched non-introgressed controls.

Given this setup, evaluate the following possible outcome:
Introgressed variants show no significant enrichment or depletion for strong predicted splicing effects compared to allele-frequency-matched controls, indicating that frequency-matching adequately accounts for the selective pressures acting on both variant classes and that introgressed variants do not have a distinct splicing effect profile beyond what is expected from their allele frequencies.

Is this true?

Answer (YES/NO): NO